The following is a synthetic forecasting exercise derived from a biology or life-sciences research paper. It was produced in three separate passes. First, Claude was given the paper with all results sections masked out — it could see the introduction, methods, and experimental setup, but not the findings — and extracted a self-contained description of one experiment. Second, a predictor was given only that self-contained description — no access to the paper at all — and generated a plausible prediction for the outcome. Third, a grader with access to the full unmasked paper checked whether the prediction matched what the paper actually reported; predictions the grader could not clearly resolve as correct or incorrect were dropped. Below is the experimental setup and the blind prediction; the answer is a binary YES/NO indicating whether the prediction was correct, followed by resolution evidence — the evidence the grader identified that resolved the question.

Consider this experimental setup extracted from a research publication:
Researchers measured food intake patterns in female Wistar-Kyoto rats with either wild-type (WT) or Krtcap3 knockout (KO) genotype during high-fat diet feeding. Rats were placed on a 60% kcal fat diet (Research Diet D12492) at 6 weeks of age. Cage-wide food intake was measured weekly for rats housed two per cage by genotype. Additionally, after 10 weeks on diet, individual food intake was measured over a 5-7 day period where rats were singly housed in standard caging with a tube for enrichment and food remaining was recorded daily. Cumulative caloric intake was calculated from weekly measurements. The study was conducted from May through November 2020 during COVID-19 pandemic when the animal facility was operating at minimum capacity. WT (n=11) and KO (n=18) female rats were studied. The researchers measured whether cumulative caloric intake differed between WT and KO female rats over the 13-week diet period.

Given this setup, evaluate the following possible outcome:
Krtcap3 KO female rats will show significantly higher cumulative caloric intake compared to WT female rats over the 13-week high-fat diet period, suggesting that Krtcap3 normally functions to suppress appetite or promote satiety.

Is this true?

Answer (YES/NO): NO